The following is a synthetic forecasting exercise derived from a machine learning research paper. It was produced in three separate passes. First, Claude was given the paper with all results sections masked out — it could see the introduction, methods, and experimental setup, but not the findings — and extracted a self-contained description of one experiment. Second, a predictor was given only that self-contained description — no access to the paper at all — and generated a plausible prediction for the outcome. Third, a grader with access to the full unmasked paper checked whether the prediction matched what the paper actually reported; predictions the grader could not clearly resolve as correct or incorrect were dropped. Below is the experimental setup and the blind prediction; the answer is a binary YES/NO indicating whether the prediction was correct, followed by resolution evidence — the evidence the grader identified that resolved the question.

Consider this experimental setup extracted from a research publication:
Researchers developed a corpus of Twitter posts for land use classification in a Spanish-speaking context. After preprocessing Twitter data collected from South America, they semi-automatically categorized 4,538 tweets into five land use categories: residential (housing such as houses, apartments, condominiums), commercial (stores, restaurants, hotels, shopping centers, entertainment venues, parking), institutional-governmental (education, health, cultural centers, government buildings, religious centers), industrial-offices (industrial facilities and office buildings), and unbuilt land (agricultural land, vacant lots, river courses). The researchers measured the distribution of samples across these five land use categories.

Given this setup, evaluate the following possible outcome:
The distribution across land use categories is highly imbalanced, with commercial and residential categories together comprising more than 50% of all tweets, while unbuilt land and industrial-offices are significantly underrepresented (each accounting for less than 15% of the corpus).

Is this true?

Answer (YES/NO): YES